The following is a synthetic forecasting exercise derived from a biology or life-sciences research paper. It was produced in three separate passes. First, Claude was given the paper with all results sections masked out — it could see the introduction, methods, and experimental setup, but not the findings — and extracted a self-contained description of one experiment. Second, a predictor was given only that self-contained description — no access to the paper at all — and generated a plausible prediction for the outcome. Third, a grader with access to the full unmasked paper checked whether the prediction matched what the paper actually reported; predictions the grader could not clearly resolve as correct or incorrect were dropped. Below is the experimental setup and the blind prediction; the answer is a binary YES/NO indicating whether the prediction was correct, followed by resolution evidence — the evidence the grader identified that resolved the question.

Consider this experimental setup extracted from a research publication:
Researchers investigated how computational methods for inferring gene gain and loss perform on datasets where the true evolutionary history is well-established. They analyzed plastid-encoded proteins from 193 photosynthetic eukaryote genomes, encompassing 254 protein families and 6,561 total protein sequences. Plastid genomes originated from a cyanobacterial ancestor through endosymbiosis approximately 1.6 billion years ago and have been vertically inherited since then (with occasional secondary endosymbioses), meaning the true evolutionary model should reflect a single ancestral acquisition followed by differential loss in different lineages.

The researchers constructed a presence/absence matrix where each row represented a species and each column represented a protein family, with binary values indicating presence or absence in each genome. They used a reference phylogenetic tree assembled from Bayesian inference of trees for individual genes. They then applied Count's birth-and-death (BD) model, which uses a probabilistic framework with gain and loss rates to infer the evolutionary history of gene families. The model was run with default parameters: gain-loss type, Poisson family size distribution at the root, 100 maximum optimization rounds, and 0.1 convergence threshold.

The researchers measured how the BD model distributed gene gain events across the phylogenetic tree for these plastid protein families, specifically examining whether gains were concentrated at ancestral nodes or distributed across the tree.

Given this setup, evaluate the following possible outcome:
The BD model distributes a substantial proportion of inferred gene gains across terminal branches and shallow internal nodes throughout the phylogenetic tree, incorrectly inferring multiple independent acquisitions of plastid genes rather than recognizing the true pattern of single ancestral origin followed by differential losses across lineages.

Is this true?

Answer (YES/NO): YES